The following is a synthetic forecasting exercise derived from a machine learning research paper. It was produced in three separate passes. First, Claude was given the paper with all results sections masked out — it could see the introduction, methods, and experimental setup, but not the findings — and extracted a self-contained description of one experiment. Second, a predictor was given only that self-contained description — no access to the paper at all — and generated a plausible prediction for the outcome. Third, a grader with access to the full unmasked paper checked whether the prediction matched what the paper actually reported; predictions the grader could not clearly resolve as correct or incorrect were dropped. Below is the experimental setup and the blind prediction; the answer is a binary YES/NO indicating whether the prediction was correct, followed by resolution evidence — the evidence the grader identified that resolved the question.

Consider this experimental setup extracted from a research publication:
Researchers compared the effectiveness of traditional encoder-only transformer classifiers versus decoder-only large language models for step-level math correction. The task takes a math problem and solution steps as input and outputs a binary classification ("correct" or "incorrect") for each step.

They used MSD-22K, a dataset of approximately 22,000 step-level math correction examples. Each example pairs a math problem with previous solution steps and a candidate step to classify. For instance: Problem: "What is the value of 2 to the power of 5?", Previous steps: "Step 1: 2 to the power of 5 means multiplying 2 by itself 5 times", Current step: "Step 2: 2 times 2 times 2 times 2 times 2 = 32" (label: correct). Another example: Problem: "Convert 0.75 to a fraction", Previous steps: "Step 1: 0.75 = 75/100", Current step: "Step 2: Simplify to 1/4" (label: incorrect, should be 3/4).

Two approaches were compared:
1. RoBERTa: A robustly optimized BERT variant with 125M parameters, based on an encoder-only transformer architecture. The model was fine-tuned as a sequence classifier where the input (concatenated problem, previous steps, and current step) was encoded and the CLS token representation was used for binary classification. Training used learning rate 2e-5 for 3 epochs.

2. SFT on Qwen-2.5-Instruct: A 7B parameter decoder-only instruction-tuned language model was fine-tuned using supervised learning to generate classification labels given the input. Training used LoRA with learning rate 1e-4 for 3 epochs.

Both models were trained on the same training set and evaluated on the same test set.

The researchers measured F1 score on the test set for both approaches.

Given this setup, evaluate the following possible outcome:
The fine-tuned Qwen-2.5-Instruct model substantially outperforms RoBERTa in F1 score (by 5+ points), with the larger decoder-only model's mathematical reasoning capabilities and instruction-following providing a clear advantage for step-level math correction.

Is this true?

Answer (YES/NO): YES